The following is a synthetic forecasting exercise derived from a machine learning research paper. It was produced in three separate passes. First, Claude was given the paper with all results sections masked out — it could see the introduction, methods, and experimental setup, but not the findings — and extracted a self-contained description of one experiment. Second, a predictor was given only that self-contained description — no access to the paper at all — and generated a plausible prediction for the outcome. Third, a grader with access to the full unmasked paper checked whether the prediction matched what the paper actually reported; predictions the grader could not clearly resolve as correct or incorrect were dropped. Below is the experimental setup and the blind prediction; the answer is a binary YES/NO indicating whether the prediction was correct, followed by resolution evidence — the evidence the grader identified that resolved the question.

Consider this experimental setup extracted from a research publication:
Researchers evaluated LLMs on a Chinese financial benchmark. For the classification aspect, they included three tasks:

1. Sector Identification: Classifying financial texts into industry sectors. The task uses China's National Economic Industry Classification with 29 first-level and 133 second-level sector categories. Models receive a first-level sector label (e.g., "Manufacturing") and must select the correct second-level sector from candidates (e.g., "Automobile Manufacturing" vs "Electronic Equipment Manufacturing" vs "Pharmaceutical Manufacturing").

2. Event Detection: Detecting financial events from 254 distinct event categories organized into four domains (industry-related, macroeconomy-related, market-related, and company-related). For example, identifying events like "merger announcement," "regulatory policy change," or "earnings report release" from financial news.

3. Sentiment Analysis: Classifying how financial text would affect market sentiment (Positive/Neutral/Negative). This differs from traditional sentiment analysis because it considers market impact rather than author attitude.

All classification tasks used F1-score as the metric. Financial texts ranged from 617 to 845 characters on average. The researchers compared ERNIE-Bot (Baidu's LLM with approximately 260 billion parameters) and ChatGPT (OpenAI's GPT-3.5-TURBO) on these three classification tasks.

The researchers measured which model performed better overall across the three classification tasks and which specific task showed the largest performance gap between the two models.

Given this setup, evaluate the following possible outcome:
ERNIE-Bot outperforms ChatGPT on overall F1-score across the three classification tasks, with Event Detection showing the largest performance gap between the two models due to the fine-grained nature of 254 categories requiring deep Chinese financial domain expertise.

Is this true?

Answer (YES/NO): NO